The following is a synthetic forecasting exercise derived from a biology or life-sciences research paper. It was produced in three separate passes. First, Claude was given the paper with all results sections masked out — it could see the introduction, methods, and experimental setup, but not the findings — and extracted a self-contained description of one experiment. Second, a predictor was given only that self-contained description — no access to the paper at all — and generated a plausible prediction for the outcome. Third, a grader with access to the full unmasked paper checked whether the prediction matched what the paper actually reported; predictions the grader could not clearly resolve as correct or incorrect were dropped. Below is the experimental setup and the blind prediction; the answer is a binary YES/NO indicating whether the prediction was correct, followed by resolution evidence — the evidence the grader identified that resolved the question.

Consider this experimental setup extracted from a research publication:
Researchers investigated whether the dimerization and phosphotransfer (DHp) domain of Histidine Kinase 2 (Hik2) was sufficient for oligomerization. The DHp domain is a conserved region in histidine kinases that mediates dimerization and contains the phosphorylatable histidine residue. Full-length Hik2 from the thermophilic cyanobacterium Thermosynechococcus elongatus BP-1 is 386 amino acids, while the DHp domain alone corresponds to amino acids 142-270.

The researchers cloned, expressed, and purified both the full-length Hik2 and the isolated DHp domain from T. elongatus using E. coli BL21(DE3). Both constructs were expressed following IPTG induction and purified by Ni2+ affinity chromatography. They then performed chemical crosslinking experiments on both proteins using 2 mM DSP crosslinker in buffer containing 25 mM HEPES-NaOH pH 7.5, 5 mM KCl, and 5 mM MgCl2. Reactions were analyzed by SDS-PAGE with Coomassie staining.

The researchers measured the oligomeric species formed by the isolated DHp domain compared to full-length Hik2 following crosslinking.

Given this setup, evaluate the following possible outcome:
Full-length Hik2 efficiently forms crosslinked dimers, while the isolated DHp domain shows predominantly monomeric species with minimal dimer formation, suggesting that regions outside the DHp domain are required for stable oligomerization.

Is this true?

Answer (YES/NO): NO